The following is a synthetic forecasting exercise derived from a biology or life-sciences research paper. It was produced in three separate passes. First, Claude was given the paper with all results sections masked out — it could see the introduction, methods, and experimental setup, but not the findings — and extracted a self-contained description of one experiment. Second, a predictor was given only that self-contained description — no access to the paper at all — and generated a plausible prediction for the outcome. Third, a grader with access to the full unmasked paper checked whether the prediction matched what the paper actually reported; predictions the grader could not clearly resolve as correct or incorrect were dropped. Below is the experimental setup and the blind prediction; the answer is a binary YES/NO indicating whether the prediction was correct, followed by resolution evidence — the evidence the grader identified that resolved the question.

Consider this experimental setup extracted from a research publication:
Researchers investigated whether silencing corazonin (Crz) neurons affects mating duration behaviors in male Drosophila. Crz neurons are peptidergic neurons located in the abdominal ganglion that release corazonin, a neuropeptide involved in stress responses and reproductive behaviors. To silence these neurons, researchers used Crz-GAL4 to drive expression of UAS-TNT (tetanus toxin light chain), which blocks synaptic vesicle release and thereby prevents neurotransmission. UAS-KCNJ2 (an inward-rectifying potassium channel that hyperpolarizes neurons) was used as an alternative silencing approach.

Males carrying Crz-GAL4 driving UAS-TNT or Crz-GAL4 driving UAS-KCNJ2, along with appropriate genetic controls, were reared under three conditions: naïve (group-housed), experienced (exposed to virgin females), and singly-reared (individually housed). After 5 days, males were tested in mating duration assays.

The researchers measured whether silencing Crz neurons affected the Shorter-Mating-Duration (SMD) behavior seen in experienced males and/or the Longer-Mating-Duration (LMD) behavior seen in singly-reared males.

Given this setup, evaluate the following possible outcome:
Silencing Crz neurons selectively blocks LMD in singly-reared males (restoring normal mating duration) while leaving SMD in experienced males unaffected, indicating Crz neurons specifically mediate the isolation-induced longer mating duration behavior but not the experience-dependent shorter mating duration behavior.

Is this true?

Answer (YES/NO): NO